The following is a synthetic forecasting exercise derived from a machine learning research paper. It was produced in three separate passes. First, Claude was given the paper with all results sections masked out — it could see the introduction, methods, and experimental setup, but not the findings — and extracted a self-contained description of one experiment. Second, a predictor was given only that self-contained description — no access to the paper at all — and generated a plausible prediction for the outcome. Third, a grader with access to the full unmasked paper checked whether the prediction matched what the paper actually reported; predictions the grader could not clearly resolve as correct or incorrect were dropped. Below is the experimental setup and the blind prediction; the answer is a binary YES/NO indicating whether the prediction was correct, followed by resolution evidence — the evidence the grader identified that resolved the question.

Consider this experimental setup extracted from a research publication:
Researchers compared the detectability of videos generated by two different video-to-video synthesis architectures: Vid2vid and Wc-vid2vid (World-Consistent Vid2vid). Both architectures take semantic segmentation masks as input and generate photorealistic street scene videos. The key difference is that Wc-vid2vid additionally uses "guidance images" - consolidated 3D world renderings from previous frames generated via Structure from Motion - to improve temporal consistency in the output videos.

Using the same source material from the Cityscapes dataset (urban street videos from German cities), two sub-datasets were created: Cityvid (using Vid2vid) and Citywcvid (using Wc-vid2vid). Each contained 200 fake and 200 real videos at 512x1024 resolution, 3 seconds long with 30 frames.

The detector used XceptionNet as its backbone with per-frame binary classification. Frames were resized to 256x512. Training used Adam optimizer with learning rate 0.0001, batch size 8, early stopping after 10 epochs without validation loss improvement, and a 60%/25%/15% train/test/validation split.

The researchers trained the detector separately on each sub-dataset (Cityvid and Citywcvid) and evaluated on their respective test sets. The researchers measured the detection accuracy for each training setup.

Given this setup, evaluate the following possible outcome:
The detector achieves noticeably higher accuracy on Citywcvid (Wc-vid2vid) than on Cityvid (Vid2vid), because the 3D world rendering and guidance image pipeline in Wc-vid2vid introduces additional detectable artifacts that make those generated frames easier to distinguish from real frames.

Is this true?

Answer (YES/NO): NO